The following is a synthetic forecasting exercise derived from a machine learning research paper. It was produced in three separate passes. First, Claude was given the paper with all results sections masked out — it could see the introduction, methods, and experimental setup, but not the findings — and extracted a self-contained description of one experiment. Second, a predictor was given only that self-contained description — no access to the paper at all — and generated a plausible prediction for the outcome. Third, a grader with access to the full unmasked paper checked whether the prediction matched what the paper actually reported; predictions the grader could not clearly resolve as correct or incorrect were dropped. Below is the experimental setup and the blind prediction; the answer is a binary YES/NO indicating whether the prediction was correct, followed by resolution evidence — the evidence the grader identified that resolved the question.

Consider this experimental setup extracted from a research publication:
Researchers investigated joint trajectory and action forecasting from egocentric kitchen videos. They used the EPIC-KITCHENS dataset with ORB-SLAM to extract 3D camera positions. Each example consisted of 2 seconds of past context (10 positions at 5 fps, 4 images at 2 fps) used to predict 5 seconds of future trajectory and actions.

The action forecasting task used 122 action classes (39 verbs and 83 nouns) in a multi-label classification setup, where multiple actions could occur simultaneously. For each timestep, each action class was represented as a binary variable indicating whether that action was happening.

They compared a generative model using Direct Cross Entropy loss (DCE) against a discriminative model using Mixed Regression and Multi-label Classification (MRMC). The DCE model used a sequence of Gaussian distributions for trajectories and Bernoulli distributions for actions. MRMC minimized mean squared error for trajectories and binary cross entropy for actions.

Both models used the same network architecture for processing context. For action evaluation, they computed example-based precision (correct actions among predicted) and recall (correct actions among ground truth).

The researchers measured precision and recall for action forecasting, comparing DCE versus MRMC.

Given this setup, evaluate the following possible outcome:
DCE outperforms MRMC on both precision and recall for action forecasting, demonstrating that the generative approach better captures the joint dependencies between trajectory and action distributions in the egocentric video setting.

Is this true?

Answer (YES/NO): NO